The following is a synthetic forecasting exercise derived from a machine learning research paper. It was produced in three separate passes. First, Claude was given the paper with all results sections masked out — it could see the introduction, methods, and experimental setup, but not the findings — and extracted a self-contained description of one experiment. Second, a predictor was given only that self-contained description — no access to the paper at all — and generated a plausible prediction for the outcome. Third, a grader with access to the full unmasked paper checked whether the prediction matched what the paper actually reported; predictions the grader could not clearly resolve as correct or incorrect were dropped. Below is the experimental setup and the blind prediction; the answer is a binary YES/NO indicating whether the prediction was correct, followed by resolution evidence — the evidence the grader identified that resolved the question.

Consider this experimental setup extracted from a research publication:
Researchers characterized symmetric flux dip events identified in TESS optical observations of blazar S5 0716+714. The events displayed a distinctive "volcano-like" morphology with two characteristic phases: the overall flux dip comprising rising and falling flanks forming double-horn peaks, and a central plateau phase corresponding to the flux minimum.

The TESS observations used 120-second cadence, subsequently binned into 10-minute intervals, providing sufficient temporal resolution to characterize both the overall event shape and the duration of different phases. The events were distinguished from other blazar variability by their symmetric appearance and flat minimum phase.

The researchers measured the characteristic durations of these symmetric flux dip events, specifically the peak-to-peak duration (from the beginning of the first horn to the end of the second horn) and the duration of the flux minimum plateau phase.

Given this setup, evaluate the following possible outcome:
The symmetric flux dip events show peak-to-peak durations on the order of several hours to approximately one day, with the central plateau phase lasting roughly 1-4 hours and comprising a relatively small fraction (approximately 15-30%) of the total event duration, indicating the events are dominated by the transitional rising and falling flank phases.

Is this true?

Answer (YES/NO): NO